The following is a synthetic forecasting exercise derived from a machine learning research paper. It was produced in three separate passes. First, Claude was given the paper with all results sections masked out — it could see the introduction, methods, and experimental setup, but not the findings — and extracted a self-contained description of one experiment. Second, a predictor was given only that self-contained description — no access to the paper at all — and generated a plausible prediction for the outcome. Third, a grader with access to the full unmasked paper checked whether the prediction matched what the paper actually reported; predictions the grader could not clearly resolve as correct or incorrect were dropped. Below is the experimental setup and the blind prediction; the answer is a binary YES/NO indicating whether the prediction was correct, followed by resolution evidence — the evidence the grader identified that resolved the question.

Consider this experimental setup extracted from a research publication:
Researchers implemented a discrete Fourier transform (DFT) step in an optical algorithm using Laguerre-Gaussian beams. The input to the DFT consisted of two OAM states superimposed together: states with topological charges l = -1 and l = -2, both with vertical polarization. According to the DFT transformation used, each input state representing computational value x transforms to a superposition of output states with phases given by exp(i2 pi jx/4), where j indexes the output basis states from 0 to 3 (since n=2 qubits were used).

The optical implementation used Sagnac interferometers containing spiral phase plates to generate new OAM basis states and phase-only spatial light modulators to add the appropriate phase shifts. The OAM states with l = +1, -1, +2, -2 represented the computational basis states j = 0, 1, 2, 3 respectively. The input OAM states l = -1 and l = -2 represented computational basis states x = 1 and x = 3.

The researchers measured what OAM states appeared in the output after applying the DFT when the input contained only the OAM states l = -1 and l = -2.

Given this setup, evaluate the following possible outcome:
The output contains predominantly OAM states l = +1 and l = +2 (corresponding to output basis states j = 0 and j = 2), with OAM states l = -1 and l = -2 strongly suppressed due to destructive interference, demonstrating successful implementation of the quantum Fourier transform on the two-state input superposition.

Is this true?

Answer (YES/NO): YES